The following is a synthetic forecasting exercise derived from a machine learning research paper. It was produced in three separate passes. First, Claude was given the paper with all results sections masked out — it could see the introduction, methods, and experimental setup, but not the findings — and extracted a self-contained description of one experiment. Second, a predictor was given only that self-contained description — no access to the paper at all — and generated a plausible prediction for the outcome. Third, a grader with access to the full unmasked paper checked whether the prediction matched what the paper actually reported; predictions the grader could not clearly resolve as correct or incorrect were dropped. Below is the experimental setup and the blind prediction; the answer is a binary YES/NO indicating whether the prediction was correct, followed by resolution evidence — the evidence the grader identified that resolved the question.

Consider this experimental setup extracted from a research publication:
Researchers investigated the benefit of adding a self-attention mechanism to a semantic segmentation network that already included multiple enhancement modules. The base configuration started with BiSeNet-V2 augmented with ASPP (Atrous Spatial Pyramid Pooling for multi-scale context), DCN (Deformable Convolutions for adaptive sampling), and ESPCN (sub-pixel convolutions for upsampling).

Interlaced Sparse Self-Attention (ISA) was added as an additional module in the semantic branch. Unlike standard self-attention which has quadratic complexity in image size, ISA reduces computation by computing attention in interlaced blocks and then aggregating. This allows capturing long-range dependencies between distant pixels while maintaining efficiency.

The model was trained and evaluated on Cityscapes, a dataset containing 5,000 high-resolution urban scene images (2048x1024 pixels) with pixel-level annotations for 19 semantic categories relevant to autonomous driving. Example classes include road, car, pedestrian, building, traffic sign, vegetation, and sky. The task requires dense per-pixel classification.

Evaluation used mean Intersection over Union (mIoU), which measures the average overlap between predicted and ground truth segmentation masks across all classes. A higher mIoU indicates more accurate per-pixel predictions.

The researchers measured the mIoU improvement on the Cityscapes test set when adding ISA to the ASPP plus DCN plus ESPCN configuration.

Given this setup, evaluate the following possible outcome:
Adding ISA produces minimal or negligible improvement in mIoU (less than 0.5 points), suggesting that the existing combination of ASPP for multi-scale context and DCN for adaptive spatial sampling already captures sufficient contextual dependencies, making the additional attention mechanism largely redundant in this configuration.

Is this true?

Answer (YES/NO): NO